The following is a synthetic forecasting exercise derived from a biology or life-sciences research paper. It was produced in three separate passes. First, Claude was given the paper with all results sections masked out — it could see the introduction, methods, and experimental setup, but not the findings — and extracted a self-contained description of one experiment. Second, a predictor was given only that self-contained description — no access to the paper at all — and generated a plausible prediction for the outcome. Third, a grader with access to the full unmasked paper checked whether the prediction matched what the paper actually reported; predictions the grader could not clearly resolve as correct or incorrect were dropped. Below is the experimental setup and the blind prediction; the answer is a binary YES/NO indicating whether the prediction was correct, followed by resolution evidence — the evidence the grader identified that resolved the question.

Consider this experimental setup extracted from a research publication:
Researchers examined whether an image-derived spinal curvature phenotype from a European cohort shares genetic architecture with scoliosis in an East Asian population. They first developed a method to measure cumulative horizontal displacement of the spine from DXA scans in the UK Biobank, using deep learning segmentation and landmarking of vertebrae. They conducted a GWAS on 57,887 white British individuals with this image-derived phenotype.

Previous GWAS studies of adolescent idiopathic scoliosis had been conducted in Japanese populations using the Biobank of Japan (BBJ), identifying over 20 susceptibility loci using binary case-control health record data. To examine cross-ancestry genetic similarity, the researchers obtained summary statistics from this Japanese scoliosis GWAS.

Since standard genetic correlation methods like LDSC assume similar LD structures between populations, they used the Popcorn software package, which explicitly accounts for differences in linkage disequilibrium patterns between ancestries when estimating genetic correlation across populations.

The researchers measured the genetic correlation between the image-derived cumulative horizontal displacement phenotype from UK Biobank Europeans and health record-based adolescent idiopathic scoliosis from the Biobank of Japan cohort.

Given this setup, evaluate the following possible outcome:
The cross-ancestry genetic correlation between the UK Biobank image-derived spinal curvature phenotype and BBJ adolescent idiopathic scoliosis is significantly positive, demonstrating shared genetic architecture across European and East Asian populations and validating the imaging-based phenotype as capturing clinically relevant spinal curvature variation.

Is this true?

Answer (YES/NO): YES